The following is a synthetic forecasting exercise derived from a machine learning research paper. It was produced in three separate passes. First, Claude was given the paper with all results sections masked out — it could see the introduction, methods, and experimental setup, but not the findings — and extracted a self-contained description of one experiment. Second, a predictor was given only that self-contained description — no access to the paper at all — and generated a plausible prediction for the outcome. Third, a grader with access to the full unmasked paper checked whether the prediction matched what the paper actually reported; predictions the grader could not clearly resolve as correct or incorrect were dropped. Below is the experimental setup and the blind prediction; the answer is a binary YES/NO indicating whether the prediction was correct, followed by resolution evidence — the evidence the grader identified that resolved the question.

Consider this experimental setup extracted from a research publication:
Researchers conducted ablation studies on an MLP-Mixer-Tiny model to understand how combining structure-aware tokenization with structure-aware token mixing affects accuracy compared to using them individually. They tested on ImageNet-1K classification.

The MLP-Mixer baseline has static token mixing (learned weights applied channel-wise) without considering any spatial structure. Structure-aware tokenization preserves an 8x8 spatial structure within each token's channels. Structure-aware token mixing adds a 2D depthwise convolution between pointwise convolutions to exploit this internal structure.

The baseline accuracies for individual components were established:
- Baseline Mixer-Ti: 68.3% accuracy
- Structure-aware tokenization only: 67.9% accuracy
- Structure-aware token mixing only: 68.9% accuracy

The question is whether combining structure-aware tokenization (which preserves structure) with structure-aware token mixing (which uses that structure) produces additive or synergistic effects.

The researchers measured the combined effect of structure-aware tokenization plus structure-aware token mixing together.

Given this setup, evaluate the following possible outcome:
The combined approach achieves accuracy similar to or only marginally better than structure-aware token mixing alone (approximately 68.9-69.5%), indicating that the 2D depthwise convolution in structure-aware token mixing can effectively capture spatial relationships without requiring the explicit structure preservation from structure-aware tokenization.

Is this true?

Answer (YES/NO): NO